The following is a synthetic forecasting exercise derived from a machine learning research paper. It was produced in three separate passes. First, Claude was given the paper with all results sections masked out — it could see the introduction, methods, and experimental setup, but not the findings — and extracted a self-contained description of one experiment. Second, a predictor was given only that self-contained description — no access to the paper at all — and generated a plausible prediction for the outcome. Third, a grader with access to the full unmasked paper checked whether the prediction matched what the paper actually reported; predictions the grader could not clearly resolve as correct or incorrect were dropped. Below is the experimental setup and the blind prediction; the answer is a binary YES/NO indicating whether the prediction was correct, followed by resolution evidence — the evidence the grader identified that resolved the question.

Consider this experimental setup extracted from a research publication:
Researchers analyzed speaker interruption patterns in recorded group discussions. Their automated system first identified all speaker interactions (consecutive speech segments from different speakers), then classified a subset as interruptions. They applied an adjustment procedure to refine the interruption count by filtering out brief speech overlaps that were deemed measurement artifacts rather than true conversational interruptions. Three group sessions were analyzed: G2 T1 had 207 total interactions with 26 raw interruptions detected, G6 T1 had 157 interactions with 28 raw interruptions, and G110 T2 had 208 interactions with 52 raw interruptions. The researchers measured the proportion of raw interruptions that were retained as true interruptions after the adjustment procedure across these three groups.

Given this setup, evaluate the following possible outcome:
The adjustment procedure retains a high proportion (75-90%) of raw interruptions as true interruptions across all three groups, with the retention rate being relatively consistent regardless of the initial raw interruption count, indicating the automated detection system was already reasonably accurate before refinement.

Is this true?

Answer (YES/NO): NO